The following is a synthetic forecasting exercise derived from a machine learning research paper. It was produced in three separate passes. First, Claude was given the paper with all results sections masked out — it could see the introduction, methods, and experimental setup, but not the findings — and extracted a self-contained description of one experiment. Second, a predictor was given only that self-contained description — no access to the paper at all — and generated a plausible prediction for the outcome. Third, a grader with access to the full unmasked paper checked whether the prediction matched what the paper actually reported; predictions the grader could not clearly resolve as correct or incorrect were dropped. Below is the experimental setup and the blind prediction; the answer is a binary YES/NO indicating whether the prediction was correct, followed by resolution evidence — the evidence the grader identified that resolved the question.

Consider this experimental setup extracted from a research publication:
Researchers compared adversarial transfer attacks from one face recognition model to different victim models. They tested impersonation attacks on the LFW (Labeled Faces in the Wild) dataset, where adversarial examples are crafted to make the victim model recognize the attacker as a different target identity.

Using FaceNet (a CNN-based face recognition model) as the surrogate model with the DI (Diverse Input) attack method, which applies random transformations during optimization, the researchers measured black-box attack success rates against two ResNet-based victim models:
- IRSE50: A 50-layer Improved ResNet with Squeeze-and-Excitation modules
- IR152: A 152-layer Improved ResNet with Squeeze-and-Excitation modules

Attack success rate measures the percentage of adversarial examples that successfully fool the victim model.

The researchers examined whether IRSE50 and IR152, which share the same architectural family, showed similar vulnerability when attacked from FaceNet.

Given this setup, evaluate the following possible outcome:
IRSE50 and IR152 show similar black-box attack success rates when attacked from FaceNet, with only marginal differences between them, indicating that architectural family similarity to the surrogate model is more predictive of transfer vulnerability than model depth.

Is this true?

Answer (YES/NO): NO